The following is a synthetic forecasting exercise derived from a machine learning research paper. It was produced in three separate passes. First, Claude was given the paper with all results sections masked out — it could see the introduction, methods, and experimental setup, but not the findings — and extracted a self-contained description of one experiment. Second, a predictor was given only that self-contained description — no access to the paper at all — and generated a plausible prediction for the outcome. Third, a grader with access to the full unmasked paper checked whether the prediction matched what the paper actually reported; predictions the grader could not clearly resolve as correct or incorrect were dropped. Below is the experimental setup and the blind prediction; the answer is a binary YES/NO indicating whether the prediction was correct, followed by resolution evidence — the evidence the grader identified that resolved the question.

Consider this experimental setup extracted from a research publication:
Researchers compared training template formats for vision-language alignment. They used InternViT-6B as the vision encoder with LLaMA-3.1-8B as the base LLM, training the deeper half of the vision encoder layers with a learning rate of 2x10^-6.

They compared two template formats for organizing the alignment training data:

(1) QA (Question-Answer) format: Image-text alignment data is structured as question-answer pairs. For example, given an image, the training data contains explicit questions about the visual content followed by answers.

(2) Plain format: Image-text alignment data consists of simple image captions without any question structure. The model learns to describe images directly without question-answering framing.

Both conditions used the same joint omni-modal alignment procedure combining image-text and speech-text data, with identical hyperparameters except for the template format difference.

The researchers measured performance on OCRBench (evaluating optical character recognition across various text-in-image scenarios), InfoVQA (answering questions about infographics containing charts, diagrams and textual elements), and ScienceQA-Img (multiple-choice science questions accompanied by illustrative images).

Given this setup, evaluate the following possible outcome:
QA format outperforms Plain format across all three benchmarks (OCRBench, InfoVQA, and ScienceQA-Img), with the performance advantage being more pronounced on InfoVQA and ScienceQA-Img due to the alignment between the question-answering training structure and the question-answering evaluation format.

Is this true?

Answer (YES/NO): NO